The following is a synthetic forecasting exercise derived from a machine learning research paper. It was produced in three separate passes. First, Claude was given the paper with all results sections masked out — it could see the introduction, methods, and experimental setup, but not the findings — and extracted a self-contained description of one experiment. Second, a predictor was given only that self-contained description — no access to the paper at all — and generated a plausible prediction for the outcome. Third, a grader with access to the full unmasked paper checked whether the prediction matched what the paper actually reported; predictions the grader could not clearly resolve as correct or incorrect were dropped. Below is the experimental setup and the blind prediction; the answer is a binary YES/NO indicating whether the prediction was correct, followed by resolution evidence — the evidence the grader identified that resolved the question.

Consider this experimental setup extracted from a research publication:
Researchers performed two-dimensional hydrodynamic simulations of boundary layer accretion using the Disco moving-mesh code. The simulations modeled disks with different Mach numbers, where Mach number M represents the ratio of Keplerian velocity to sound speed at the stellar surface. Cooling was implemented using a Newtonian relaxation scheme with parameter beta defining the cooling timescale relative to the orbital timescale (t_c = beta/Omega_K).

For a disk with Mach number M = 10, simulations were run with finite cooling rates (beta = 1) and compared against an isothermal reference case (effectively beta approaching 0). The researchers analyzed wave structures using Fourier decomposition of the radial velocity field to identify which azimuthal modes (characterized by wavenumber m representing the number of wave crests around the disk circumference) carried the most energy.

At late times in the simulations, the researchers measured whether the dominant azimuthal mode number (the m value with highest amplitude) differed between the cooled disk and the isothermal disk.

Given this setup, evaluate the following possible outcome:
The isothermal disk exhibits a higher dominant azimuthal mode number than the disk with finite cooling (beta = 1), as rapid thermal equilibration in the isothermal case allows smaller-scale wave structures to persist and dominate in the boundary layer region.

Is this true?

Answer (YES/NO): YES